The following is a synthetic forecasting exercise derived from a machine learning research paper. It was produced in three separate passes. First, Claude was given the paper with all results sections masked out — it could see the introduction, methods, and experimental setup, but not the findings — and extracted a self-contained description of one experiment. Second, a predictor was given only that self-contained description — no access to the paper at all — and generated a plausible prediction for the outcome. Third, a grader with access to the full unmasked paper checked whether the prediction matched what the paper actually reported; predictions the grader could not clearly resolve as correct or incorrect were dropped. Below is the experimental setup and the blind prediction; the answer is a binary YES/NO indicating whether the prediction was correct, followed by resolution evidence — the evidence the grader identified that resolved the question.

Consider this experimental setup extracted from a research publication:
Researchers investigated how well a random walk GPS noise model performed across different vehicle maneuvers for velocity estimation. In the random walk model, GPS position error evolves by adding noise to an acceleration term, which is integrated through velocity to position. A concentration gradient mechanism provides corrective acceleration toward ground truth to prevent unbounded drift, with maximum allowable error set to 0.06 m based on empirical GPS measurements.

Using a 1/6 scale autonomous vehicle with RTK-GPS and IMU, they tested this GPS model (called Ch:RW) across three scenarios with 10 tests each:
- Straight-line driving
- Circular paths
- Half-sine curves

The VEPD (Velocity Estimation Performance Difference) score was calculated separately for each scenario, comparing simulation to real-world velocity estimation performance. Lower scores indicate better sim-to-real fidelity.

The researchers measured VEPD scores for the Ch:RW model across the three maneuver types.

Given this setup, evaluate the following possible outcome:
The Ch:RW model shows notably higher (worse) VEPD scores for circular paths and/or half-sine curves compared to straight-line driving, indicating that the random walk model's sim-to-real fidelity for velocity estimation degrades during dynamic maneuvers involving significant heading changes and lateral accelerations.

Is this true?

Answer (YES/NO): YES